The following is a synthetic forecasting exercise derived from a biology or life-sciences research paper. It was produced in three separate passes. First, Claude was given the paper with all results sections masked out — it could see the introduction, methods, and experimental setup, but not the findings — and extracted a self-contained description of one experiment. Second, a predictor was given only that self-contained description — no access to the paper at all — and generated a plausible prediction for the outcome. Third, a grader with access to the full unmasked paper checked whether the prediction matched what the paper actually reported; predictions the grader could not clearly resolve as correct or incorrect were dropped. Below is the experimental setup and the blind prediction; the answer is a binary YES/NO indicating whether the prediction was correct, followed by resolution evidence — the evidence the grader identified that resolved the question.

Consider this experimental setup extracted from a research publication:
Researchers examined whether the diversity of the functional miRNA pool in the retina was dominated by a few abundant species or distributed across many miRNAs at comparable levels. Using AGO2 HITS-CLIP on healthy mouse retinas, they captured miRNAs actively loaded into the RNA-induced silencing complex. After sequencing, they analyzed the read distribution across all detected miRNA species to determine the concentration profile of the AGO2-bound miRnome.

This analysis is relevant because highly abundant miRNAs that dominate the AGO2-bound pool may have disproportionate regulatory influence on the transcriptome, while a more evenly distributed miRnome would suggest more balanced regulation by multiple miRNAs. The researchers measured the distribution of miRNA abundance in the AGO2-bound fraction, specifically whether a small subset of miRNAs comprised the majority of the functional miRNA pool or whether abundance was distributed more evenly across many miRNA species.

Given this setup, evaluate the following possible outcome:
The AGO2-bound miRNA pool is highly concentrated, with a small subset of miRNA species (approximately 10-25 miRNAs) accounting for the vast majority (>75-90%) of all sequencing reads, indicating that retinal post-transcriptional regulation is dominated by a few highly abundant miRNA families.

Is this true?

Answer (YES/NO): NO